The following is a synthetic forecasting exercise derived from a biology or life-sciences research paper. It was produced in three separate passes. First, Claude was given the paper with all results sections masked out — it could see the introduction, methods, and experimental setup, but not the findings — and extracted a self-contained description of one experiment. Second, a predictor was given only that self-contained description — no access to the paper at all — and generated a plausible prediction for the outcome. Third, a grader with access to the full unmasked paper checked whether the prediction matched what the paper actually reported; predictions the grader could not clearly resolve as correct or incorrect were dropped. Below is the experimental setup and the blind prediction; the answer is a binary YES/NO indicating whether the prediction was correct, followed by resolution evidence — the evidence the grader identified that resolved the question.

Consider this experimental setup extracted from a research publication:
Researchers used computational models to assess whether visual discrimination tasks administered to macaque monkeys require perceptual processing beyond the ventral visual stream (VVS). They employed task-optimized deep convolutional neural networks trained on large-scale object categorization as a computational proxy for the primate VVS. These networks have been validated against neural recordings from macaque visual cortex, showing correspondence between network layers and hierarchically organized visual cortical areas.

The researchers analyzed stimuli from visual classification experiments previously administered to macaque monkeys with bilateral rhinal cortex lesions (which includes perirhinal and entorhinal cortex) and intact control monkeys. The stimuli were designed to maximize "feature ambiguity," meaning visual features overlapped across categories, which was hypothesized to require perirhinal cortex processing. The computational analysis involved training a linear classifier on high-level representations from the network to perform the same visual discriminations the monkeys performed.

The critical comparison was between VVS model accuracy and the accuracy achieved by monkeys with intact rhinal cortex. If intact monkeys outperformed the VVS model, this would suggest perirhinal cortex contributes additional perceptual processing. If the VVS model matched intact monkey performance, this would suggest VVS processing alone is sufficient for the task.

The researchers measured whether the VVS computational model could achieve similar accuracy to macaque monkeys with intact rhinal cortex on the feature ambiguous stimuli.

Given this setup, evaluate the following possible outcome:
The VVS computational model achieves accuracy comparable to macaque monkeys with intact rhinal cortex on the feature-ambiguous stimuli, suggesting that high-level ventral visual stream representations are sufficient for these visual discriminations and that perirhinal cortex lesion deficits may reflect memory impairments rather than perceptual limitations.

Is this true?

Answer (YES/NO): NO